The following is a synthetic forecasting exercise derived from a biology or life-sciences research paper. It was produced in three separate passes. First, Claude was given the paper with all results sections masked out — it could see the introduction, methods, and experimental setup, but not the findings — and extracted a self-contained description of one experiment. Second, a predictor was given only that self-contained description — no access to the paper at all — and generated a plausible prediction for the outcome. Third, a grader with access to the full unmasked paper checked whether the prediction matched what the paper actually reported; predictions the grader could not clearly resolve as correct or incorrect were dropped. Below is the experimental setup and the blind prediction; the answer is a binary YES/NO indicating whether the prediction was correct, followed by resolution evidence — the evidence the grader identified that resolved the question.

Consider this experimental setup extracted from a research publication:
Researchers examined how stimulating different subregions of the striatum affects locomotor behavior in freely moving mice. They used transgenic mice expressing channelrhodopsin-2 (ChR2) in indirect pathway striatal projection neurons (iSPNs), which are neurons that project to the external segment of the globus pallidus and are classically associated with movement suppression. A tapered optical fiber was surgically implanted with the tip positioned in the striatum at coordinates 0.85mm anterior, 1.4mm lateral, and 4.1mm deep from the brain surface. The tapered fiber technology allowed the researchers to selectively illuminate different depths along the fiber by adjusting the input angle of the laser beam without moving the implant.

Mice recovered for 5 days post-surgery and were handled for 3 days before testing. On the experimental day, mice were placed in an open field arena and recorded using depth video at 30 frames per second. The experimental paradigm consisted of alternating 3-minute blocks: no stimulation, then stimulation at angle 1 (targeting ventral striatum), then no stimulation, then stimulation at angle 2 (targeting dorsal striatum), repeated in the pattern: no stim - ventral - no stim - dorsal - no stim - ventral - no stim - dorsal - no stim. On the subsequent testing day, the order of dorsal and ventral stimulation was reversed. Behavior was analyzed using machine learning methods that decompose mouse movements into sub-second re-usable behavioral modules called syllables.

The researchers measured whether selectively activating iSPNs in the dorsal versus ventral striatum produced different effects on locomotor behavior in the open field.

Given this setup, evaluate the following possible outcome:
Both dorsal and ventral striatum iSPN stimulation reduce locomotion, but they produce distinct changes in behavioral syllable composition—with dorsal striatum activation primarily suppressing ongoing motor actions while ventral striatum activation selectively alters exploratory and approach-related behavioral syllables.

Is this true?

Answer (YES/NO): NO